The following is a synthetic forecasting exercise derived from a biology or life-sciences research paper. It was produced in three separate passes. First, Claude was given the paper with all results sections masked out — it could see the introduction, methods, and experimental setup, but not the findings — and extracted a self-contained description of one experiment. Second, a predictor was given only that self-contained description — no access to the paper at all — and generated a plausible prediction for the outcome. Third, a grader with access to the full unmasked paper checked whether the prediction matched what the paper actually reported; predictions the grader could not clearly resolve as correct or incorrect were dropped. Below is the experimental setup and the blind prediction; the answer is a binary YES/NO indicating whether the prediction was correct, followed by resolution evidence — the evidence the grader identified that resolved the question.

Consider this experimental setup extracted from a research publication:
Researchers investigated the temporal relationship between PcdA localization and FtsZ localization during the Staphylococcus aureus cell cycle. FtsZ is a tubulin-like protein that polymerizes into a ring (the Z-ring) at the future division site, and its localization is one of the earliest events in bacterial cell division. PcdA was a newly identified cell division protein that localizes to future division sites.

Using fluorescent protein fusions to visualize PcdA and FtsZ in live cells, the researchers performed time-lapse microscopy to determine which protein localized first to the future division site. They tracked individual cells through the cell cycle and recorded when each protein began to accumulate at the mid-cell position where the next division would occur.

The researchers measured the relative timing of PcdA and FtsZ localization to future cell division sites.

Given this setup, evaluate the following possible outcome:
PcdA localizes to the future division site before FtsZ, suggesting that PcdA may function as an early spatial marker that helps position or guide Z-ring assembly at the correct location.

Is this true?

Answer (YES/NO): YES